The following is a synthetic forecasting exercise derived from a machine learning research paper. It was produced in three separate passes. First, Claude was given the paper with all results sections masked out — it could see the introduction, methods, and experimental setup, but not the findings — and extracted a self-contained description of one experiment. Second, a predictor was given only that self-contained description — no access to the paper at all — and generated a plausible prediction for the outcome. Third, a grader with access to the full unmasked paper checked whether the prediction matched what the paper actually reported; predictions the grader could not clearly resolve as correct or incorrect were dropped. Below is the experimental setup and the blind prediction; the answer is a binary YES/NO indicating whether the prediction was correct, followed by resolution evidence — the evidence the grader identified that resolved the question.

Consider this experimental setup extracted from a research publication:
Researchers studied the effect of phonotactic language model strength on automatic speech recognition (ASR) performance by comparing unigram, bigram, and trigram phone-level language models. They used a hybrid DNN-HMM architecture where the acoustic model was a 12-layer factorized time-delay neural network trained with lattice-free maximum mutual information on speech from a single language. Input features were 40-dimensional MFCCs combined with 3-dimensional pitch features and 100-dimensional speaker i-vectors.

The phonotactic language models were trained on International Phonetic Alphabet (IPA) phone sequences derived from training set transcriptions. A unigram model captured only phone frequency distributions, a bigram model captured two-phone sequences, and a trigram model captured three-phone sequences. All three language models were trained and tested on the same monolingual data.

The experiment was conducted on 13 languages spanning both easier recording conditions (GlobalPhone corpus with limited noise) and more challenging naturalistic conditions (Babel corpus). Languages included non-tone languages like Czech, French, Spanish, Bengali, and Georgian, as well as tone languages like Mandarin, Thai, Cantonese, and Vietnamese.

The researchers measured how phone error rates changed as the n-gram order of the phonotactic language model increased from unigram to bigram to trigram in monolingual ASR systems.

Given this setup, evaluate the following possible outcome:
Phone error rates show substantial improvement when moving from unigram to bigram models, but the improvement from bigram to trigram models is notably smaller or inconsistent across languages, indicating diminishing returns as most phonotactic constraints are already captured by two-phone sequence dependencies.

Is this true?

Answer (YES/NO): NO